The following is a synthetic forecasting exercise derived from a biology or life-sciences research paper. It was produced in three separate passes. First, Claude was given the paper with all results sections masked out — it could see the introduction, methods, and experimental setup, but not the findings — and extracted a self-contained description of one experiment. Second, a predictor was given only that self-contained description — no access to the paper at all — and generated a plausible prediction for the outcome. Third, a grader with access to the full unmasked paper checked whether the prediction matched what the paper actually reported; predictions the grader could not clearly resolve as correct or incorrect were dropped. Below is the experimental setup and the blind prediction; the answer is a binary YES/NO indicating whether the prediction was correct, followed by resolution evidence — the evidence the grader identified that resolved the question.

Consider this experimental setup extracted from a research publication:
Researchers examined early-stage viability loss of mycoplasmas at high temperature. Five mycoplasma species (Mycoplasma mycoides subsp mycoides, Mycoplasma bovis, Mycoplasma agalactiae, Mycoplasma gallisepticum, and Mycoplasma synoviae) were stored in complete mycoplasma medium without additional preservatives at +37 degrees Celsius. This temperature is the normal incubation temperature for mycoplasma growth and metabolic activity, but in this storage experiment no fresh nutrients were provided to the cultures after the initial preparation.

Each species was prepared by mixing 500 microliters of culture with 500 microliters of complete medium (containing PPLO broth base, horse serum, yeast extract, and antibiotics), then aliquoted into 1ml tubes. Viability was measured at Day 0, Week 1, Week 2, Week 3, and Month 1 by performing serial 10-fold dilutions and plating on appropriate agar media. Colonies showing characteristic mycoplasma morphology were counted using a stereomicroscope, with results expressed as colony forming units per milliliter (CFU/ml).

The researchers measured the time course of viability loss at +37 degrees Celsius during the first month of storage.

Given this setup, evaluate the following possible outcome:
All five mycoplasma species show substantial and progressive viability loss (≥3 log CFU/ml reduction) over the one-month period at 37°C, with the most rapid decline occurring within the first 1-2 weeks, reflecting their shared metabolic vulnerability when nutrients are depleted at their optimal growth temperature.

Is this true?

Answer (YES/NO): NO